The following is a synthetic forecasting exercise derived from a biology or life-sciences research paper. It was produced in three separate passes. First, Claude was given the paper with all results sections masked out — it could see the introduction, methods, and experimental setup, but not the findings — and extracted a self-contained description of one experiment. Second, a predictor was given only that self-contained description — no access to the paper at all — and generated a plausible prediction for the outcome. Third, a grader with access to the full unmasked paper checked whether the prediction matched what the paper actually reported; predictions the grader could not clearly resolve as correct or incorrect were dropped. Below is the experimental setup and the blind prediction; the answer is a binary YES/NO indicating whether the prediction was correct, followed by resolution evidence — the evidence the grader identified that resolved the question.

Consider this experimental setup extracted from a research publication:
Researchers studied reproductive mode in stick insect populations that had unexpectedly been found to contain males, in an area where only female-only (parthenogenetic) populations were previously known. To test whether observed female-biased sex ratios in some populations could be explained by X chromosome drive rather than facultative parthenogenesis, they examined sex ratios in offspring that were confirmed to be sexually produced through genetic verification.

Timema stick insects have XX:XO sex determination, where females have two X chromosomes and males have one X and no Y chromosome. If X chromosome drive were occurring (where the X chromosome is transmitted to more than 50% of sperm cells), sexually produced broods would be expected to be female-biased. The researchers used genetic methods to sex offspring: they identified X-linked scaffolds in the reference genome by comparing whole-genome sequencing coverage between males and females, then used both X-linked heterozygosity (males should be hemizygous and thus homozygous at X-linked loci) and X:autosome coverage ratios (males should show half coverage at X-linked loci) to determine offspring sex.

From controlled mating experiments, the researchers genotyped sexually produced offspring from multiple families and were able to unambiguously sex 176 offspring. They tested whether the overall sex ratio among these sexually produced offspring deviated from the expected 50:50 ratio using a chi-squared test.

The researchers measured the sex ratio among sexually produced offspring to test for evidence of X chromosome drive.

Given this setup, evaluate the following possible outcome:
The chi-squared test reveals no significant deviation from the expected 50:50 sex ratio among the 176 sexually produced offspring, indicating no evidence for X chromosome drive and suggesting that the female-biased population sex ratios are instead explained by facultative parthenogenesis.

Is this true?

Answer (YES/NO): YES